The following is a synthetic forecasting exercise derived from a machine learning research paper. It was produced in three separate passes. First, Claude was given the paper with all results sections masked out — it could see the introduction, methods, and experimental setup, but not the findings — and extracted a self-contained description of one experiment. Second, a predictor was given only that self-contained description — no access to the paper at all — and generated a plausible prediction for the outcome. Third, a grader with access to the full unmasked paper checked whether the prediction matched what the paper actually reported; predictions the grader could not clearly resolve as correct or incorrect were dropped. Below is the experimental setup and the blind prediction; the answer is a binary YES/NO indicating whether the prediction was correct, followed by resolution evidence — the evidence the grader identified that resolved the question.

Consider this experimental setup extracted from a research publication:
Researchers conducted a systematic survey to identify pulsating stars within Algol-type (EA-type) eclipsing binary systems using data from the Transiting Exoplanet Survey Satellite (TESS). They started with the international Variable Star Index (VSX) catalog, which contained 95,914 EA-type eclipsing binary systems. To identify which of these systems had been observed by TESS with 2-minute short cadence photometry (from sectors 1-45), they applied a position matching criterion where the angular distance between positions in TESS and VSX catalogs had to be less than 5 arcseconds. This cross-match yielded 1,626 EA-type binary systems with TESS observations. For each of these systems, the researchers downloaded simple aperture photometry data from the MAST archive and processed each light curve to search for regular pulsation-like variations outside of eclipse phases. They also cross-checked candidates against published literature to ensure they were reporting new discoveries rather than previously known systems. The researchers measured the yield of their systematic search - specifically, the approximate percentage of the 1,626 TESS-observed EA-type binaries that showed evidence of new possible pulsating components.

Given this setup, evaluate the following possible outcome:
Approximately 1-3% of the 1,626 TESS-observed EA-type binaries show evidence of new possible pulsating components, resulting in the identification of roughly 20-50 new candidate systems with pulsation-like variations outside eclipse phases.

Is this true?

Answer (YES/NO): NO